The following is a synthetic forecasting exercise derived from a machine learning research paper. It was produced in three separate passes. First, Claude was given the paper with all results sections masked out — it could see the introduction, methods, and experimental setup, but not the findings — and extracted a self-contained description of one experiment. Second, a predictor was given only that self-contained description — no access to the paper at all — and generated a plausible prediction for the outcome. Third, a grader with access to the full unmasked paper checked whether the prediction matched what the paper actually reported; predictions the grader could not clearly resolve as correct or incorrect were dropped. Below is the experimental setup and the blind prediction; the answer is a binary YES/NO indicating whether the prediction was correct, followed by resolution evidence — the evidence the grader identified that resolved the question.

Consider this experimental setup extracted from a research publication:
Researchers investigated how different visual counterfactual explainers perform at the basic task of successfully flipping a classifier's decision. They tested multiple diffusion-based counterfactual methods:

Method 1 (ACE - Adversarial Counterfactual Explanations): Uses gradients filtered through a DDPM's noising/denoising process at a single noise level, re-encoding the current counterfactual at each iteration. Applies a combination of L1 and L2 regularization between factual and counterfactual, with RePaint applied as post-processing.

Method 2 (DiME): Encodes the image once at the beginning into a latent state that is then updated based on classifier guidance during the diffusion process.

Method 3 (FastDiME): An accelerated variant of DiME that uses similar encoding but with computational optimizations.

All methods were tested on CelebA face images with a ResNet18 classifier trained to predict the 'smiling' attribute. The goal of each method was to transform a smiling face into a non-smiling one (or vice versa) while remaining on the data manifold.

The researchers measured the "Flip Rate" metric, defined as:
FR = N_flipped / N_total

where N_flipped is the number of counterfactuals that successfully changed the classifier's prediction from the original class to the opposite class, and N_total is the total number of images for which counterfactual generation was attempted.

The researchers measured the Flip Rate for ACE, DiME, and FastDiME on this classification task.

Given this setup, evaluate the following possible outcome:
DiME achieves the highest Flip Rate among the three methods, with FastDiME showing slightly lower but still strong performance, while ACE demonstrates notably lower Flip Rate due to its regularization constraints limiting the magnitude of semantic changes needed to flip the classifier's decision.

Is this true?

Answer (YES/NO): NO